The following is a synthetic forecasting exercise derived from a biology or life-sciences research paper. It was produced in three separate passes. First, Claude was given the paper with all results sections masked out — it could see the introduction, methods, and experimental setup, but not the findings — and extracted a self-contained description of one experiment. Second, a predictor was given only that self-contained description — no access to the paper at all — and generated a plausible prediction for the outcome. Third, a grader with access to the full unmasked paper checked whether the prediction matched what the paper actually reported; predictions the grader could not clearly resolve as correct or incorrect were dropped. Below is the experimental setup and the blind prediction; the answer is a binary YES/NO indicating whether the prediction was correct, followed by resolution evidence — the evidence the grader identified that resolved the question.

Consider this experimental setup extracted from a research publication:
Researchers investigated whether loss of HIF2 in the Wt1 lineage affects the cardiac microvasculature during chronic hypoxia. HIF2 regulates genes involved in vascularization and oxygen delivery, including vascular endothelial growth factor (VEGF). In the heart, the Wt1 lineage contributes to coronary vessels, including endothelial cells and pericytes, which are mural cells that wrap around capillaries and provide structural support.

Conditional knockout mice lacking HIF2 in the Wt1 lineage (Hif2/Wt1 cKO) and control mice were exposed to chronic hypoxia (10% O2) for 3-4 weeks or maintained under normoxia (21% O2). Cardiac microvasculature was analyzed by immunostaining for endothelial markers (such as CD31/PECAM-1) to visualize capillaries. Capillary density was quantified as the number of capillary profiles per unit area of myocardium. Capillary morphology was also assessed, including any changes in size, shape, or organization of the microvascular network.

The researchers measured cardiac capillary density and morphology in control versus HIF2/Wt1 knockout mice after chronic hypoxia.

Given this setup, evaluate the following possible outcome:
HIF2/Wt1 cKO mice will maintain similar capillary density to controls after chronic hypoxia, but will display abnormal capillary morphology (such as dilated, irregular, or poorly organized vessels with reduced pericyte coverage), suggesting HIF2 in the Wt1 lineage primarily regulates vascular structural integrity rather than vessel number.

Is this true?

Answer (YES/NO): NO